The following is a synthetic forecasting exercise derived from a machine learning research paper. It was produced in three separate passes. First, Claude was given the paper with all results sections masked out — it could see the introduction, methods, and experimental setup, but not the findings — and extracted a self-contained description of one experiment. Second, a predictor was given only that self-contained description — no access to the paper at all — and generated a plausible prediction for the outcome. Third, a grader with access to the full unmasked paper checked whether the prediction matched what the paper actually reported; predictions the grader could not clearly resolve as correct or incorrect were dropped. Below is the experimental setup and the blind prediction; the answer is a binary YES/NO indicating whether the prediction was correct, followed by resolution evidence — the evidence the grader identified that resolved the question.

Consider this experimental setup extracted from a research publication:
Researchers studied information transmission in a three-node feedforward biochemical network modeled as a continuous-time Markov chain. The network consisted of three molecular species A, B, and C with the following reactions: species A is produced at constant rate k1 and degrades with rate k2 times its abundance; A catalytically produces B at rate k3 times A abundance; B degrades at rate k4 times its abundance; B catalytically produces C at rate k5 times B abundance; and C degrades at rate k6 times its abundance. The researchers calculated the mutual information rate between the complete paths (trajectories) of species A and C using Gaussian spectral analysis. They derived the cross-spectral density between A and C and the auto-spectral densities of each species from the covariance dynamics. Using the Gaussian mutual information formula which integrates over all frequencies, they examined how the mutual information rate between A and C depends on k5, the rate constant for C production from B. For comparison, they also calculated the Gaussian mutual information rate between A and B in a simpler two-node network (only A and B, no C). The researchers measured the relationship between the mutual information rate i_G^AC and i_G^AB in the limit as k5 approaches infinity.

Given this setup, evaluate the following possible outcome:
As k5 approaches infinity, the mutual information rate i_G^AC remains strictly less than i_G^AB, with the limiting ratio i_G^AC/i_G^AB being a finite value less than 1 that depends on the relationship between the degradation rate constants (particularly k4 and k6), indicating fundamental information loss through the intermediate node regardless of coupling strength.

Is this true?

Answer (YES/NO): NO